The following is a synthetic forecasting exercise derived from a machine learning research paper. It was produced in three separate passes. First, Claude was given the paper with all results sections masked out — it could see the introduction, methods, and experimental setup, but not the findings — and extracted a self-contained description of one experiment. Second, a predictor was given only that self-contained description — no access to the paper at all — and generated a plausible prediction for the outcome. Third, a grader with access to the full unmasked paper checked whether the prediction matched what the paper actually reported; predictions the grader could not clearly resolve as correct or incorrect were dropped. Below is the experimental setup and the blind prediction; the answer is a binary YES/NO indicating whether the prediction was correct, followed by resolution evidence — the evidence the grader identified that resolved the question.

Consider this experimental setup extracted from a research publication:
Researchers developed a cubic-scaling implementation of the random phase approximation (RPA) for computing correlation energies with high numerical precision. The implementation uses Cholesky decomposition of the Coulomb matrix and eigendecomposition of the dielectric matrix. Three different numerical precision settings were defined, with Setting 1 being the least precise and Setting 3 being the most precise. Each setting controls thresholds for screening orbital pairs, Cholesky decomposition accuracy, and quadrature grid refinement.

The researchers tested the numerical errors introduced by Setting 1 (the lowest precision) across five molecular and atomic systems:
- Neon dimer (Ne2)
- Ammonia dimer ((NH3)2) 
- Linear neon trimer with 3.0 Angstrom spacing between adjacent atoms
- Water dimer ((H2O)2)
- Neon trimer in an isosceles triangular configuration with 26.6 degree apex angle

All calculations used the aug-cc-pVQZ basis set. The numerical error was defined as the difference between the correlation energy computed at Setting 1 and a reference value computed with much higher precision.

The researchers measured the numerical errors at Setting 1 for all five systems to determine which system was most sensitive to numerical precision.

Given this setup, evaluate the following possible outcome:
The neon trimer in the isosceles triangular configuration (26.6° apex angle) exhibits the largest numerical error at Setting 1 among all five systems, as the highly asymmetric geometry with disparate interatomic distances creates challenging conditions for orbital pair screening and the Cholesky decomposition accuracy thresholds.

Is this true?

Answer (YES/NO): NO